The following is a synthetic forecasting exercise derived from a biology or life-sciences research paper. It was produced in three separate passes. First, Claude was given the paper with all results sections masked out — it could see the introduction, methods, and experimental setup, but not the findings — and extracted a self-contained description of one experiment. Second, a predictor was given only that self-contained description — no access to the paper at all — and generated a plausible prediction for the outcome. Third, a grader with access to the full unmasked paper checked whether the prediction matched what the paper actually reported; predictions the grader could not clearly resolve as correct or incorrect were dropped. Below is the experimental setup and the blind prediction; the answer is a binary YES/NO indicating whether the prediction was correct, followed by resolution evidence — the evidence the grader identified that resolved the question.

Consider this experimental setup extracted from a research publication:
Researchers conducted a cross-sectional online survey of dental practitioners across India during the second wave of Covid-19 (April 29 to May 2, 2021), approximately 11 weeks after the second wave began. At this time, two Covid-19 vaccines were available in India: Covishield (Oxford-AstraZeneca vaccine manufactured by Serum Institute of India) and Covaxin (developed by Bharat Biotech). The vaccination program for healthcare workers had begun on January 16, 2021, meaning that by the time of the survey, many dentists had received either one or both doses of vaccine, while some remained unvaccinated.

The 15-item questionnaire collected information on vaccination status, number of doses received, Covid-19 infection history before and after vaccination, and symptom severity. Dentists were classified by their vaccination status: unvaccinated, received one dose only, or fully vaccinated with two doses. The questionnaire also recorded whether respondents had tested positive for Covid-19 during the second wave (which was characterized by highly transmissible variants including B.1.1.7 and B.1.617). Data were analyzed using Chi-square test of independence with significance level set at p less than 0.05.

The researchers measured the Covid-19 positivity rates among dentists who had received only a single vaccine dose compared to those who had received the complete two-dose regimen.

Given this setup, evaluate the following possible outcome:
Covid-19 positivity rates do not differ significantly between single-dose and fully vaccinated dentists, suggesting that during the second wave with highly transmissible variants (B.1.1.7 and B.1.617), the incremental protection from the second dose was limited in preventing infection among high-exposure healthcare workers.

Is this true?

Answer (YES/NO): YES